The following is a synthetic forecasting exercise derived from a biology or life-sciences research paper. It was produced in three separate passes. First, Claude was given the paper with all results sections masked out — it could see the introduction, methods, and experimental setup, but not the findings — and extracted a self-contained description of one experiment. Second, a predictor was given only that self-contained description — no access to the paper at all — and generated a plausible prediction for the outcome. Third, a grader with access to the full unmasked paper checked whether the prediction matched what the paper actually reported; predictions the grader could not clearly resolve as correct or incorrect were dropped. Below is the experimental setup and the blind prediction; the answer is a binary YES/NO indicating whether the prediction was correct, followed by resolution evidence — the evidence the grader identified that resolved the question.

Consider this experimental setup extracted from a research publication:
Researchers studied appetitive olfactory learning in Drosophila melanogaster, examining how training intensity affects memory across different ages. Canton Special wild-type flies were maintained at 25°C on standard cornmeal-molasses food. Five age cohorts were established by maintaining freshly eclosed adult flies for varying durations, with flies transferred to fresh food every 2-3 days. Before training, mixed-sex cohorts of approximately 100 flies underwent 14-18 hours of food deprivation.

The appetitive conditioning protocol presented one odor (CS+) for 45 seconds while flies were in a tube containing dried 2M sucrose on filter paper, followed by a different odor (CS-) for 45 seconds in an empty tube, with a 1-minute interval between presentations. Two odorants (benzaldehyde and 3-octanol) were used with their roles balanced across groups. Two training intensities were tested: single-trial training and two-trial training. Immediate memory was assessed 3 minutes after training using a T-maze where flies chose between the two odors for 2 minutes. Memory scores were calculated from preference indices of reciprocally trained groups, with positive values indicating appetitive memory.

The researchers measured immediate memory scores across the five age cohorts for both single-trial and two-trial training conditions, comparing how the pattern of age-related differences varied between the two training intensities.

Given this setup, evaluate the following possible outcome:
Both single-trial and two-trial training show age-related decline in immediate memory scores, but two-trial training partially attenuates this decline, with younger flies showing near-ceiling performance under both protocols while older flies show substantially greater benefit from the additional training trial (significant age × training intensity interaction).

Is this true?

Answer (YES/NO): NO